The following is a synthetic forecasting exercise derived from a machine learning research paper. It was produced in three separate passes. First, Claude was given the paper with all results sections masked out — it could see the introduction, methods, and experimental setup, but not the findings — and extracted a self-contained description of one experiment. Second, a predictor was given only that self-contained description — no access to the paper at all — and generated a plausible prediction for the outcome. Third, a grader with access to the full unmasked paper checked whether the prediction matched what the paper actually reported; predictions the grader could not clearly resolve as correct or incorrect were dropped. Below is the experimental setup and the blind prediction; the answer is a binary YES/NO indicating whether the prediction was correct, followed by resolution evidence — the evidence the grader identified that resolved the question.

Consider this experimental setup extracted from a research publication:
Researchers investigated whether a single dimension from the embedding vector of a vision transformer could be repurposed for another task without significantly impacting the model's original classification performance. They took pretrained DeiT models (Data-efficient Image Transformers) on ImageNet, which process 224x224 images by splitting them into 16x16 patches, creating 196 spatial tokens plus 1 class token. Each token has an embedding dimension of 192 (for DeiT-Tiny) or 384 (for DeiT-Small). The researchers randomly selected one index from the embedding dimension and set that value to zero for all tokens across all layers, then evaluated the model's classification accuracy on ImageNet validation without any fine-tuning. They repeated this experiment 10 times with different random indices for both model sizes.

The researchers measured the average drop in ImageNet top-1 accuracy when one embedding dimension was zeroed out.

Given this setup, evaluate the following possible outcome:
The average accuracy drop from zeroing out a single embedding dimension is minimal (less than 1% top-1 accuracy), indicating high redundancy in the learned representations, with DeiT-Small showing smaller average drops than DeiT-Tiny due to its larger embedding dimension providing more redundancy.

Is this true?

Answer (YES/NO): YES